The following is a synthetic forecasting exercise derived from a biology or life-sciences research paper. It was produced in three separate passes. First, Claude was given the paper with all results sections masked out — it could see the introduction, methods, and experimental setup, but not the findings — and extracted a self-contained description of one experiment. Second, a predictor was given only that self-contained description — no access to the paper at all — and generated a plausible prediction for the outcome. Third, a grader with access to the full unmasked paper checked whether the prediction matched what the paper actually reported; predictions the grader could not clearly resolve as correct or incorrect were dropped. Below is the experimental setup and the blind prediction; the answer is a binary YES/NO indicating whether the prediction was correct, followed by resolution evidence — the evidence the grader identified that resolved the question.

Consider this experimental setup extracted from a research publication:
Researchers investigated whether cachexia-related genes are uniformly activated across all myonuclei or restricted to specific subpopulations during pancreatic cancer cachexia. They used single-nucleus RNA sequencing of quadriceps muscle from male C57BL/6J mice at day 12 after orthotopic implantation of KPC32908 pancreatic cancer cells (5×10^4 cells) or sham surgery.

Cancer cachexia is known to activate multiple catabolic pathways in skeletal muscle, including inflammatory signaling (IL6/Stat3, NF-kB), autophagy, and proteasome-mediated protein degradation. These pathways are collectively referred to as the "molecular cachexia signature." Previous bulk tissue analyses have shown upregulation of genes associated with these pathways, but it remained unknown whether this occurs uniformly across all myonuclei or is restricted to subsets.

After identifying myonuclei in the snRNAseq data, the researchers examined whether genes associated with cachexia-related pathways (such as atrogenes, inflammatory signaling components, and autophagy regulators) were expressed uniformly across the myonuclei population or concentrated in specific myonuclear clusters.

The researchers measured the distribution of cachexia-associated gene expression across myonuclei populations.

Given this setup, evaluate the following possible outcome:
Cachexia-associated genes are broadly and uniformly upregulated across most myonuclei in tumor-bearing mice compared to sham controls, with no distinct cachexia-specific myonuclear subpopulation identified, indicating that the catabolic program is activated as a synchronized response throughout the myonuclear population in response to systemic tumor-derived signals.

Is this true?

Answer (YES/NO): NO